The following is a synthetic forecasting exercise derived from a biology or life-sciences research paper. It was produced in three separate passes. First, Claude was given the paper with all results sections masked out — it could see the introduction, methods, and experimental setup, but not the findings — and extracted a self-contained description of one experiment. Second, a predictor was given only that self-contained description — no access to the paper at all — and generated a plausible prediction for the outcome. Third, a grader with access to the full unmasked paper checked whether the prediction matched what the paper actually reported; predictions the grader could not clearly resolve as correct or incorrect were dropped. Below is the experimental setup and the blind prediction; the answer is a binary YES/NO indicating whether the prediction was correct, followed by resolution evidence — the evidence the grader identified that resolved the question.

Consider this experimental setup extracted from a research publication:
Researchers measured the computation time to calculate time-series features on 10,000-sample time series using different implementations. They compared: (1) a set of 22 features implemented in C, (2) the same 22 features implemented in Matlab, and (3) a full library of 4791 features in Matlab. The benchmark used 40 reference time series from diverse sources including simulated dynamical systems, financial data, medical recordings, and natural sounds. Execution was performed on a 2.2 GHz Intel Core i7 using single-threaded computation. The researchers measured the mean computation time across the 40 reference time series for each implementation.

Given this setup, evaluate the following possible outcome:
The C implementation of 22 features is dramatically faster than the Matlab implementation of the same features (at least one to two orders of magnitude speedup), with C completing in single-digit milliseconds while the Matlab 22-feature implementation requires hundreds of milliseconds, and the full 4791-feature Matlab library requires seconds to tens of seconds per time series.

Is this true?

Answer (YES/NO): NO